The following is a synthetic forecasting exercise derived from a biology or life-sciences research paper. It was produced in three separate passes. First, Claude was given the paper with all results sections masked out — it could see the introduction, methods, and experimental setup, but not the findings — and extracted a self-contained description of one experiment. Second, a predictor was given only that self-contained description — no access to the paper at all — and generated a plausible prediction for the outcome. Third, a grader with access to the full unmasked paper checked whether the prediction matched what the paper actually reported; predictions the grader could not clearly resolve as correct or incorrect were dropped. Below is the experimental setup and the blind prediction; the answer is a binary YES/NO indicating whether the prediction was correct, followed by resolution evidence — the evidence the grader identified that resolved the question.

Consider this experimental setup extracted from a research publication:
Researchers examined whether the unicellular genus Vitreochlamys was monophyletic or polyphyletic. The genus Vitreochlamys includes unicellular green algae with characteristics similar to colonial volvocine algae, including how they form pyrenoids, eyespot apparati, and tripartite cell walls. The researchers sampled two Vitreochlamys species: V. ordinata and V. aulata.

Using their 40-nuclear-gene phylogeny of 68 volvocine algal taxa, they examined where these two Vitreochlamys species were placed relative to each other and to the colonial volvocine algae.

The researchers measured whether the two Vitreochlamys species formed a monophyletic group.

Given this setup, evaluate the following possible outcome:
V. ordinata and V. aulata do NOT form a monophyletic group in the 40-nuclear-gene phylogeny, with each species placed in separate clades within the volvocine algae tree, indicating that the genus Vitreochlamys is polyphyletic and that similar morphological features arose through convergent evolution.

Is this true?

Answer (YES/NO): NO